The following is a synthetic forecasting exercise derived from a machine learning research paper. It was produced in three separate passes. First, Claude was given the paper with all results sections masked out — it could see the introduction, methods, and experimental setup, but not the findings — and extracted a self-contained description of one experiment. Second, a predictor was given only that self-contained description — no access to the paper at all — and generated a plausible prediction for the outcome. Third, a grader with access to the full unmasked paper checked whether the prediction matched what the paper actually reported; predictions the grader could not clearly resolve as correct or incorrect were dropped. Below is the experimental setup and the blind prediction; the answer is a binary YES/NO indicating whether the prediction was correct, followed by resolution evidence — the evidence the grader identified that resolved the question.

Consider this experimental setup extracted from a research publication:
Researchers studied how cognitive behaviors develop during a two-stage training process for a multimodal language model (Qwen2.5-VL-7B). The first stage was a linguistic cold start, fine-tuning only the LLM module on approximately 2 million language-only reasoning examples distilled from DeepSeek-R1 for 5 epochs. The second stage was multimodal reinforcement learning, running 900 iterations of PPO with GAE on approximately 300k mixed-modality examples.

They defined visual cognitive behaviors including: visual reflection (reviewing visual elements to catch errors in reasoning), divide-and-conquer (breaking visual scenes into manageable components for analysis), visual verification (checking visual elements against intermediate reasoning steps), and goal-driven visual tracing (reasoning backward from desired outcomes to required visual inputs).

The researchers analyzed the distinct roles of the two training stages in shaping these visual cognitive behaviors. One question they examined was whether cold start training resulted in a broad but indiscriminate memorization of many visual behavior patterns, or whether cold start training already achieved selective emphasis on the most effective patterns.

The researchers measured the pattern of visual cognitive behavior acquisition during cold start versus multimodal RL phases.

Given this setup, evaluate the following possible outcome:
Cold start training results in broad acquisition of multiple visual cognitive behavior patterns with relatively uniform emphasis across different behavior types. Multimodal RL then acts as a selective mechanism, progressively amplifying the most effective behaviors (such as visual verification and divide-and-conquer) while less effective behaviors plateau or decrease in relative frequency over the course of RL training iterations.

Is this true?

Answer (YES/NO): NO